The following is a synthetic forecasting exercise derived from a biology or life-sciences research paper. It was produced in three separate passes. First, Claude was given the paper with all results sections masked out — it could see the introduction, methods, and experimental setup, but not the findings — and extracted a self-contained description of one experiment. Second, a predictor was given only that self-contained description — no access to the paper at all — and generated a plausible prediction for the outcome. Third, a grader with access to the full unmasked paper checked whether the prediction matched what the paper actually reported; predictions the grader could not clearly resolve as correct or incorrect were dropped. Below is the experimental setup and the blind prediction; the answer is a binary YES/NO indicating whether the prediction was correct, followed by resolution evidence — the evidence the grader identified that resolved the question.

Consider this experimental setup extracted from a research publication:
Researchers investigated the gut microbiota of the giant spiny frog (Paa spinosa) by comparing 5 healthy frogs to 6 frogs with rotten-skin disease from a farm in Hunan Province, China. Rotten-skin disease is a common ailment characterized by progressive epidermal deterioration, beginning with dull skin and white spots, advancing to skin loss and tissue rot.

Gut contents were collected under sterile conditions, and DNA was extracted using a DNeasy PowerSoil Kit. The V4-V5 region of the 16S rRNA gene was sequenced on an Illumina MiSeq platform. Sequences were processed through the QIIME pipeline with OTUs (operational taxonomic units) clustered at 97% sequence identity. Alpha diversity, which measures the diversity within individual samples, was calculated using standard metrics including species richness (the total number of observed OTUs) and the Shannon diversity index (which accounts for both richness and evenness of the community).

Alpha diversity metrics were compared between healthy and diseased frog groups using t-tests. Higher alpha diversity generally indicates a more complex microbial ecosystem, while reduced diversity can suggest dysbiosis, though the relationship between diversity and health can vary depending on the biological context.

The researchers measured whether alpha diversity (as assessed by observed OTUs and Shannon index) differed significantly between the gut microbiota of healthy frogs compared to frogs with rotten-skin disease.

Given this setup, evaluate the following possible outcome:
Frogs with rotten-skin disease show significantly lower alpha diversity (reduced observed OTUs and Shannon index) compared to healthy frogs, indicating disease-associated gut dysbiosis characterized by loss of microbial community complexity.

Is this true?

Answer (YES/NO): NO